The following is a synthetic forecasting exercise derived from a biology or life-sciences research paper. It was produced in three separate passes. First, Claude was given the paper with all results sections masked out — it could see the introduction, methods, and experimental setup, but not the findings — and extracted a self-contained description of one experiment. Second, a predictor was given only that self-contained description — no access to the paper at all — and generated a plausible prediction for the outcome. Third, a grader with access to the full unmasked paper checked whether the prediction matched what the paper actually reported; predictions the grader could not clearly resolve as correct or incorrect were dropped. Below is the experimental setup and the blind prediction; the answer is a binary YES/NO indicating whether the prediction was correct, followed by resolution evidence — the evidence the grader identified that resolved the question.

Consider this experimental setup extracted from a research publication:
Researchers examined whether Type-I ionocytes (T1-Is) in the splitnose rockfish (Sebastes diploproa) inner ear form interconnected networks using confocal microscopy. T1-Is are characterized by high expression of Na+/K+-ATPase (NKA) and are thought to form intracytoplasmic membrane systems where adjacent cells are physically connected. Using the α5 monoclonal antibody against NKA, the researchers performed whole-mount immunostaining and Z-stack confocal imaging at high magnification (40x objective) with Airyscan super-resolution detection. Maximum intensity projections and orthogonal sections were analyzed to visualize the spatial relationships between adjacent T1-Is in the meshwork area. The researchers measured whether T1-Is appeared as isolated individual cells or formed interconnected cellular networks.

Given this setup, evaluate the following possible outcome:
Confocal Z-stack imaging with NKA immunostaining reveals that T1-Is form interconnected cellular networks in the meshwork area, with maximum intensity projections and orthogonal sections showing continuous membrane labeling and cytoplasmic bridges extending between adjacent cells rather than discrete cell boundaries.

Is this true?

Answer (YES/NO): NO